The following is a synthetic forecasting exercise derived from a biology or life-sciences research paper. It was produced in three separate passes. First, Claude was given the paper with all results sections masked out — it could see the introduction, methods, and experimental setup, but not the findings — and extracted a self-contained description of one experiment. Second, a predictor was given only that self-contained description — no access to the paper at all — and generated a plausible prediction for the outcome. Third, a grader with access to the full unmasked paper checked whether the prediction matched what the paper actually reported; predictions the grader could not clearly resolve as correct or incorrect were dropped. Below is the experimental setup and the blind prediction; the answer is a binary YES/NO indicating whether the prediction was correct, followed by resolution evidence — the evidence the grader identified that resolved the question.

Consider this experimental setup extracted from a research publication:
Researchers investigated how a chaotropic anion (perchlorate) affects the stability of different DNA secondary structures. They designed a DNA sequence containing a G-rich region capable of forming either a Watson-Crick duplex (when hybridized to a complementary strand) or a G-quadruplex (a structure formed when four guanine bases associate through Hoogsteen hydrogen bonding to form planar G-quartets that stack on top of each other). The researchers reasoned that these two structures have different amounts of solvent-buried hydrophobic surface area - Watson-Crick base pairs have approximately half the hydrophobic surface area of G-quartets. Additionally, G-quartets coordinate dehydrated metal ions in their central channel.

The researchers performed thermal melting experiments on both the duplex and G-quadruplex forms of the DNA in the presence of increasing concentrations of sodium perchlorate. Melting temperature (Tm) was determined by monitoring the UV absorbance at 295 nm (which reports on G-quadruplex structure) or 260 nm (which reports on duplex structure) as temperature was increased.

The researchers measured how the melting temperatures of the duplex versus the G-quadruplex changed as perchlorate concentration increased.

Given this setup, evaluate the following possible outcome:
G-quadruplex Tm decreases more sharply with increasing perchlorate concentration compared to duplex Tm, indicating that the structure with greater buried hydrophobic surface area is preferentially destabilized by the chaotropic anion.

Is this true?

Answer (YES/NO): NO